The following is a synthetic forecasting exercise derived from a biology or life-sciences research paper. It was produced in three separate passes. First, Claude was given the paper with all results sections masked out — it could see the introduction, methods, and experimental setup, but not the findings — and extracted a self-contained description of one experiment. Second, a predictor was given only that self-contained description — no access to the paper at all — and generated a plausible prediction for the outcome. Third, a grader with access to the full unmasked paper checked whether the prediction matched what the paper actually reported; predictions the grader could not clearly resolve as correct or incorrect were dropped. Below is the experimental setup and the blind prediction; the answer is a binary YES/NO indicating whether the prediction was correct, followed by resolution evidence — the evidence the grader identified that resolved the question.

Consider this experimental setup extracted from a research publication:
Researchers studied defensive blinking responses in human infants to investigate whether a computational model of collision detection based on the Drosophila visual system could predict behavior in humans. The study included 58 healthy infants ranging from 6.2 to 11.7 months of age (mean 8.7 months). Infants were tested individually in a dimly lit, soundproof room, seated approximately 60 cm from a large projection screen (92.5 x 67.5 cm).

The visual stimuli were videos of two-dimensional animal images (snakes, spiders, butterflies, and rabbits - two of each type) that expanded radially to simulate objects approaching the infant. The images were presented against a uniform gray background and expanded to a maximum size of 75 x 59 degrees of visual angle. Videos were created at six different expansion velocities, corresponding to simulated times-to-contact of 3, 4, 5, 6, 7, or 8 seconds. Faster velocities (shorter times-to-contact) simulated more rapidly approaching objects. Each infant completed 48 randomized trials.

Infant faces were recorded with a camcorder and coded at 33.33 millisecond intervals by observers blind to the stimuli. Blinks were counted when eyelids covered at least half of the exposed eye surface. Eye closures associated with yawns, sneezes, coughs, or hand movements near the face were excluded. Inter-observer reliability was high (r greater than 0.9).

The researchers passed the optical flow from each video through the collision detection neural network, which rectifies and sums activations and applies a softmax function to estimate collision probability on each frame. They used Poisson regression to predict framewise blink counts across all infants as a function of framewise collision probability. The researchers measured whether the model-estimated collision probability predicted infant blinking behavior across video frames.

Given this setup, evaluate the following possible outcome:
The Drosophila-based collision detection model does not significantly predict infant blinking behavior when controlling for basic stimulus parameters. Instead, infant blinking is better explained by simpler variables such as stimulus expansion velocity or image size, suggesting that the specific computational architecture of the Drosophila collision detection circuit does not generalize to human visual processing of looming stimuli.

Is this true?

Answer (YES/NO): NO